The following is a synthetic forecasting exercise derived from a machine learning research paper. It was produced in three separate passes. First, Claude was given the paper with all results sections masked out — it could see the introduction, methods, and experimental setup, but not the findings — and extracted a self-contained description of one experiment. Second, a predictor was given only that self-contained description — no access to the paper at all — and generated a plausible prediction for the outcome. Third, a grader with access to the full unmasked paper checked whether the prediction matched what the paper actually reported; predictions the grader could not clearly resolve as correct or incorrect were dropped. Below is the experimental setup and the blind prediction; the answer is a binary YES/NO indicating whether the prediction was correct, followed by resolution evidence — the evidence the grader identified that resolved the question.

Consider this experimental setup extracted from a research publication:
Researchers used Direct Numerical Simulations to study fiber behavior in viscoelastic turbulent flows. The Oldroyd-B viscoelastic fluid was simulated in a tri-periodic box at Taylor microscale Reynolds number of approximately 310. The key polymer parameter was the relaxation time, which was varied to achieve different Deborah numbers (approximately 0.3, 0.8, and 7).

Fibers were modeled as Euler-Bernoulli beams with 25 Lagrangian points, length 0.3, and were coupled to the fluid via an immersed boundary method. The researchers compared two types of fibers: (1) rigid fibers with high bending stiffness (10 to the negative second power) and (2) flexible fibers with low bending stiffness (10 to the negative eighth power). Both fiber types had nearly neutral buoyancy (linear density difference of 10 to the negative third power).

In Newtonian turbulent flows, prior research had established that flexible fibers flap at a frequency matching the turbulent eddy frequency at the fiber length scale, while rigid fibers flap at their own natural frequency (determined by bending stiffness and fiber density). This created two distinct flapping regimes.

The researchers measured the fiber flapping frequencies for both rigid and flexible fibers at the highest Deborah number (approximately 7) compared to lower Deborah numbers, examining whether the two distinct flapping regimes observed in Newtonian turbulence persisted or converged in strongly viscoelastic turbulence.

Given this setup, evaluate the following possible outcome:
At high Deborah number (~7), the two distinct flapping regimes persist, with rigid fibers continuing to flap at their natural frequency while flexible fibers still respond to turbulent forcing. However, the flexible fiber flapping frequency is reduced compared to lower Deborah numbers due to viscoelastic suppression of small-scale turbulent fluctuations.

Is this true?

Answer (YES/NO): NO